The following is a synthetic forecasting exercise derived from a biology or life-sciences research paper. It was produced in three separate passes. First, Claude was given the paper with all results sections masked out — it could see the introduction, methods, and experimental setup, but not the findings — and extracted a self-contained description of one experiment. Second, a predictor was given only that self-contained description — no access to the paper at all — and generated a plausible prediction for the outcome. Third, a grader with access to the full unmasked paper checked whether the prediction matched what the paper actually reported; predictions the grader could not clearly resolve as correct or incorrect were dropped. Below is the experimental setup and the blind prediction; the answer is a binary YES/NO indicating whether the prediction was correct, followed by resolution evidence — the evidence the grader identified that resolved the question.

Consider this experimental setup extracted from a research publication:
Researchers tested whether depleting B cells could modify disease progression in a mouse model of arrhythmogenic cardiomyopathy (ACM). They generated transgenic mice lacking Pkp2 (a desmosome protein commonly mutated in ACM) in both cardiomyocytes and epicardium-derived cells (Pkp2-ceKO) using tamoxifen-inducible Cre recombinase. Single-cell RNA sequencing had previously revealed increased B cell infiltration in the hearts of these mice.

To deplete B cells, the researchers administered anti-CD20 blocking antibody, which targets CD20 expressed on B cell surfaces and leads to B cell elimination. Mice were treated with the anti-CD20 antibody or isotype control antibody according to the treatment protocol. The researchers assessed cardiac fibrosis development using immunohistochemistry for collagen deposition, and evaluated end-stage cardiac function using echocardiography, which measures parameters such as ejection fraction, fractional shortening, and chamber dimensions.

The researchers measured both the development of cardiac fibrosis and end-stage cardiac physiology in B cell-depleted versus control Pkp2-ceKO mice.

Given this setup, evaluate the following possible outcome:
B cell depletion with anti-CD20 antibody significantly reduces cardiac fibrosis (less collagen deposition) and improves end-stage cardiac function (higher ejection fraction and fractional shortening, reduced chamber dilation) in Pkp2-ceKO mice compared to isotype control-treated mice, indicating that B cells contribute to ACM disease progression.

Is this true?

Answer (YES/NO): NO